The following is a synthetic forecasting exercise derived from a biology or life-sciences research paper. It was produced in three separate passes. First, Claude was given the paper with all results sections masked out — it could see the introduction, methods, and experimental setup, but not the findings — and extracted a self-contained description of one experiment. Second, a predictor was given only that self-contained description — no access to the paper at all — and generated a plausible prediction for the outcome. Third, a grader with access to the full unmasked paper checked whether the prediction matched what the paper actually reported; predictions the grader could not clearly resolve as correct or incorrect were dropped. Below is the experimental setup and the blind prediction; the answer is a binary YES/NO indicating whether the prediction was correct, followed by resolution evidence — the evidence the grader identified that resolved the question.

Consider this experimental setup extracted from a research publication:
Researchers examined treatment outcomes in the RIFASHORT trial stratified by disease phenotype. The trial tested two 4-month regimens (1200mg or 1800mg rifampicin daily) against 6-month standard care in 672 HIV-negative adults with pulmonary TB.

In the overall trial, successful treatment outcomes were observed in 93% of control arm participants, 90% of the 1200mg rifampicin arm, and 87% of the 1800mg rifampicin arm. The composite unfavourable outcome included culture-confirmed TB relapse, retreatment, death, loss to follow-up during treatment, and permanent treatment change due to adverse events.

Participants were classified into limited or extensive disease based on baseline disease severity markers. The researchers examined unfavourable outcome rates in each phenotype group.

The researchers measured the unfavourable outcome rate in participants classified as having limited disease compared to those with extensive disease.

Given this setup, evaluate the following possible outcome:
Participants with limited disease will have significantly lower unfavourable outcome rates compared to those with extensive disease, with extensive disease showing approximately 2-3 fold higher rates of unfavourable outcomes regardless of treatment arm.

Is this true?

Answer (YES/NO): NO